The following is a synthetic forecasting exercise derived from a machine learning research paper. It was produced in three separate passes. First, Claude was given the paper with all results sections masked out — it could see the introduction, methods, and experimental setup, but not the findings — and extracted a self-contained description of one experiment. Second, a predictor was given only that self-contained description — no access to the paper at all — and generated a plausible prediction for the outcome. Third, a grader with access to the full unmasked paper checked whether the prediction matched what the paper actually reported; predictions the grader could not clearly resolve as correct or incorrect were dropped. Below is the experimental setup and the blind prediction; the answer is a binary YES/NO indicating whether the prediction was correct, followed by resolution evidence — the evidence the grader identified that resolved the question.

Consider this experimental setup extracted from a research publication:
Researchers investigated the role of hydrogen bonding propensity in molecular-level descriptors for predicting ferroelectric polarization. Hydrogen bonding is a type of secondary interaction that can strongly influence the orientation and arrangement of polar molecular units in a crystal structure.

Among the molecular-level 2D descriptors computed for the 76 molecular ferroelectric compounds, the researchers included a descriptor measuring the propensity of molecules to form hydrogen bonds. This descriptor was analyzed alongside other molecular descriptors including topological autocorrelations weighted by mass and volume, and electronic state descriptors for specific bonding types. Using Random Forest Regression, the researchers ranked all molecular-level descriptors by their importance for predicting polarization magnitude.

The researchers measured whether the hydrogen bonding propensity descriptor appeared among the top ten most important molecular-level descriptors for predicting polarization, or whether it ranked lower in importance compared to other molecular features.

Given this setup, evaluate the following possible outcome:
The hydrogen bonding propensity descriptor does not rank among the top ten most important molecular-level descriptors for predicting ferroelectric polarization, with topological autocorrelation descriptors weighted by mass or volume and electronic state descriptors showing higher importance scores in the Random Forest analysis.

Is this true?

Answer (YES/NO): NO